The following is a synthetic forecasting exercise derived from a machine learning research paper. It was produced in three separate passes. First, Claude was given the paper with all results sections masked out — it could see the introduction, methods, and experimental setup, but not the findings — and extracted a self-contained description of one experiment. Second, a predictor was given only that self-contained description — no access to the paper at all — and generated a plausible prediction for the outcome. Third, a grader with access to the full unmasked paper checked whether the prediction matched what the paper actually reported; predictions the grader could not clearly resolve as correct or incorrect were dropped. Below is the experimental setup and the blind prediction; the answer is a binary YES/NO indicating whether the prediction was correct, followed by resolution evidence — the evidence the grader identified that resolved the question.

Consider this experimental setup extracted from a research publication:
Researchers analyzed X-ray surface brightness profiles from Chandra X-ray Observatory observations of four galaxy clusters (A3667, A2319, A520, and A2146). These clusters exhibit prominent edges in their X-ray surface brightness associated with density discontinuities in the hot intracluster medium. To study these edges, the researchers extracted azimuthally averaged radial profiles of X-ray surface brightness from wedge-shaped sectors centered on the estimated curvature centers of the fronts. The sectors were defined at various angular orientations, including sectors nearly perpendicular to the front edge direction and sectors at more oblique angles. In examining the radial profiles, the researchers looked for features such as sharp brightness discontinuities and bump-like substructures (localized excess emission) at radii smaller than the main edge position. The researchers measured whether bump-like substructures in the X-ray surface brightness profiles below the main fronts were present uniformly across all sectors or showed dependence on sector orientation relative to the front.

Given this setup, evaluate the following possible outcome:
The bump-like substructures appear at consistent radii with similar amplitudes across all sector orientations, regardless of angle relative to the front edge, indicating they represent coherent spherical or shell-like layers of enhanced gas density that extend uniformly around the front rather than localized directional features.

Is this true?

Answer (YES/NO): NO